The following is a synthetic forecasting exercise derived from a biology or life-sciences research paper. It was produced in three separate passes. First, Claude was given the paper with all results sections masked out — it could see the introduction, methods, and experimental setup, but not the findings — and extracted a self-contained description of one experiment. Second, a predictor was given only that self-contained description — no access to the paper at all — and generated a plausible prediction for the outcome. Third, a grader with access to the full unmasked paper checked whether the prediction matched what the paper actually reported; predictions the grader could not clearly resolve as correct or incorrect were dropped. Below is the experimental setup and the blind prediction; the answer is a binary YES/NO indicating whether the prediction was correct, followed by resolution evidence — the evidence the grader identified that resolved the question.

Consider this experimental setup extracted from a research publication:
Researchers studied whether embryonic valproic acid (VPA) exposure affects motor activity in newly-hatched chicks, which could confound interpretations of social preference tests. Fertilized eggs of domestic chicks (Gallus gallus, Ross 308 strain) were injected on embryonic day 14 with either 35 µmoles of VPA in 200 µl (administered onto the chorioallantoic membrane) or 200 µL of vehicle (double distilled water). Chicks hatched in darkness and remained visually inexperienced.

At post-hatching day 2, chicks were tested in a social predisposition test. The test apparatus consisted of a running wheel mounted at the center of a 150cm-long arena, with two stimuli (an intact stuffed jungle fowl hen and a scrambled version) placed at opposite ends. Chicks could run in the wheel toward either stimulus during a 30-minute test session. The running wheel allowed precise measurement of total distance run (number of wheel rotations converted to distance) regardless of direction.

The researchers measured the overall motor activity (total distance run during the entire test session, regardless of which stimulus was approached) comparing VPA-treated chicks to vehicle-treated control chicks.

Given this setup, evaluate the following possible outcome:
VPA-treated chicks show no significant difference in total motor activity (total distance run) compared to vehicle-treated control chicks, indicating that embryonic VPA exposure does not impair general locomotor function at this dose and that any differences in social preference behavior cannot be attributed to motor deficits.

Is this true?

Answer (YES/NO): YES